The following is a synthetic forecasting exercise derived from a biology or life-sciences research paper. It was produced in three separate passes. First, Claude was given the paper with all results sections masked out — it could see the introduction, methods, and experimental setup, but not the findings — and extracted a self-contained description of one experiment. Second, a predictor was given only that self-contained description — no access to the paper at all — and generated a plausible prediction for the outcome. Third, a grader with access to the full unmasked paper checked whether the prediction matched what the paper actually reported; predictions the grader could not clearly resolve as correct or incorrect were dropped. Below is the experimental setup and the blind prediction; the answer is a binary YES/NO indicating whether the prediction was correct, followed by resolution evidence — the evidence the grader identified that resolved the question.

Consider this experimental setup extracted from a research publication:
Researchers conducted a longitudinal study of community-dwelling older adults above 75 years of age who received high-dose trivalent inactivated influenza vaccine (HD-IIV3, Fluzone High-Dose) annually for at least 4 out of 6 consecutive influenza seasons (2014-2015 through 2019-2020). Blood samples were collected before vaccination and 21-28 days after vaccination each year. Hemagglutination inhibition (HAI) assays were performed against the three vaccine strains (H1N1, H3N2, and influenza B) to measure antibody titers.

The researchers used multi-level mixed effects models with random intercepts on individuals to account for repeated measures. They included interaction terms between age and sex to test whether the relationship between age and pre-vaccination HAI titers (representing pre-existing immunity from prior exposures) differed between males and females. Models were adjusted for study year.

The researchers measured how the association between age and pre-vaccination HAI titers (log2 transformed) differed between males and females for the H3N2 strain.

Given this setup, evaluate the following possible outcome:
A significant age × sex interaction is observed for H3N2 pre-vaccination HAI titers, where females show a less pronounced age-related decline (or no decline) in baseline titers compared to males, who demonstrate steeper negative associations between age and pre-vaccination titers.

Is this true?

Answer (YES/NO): YES